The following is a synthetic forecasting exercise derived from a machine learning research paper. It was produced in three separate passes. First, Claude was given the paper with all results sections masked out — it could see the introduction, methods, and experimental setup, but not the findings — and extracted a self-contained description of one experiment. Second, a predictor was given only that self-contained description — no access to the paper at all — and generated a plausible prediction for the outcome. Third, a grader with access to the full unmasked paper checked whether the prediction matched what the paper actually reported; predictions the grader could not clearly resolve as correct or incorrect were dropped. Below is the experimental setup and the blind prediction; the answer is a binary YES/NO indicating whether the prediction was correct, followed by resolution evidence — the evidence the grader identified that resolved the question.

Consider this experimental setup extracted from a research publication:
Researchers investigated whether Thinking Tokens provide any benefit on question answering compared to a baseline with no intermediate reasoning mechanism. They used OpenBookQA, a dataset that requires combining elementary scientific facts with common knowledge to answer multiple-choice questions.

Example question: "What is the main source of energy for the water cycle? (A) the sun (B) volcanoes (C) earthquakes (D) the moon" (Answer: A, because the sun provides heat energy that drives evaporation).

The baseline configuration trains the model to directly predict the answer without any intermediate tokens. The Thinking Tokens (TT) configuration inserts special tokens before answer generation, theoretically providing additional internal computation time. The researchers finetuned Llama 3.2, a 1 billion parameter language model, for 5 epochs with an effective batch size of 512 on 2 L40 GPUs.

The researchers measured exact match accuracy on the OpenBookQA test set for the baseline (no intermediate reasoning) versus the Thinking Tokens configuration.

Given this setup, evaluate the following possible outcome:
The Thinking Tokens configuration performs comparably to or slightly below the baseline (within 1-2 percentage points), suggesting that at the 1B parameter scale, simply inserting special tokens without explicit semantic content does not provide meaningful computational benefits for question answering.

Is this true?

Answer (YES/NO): YES